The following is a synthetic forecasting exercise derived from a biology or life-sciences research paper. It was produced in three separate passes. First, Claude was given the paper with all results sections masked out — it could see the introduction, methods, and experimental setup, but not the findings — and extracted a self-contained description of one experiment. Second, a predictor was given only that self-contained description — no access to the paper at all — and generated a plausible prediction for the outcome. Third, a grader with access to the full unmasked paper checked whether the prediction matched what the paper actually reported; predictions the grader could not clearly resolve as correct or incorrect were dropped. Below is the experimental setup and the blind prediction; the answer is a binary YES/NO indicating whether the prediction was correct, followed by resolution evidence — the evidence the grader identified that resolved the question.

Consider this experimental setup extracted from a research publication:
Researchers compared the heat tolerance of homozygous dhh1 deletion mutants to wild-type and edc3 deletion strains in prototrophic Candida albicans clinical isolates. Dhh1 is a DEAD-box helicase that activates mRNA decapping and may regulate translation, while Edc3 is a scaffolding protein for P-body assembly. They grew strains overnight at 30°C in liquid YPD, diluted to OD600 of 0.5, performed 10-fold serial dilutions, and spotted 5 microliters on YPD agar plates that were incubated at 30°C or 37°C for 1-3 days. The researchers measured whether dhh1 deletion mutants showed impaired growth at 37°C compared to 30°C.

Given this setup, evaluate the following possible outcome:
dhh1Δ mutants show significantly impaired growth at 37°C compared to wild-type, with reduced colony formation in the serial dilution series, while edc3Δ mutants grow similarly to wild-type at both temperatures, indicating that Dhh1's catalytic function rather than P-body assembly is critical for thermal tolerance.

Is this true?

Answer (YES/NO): YES